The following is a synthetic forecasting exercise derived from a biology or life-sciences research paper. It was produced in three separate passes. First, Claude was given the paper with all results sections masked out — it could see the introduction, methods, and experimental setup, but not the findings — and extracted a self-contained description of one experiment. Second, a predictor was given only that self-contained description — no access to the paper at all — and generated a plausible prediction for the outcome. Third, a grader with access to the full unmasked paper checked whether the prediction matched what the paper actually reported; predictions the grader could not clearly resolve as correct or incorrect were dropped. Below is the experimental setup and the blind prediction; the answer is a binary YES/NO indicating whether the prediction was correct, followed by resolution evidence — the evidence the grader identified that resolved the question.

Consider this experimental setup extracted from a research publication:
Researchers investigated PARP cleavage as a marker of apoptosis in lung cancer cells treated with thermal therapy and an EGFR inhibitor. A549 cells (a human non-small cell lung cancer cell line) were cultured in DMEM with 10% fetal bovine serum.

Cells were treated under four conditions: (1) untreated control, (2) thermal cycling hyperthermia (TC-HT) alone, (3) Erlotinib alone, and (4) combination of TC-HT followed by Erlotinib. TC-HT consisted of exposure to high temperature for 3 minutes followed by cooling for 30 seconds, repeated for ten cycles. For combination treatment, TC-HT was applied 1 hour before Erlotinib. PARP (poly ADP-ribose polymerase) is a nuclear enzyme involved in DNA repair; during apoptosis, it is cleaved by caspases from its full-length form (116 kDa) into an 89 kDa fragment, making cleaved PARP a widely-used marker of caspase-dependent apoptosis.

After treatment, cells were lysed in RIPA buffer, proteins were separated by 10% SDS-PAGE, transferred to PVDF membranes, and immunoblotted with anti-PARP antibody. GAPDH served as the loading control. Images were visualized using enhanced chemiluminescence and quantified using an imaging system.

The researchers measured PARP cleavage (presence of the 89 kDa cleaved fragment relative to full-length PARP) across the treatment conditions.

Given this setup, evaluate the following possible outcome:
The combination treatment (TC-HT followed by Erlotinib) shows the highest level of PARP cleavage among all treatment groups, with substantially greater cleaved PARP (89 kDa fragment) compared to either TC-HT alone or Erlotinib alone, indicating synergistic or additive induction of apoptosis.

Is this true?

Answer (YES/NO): YES